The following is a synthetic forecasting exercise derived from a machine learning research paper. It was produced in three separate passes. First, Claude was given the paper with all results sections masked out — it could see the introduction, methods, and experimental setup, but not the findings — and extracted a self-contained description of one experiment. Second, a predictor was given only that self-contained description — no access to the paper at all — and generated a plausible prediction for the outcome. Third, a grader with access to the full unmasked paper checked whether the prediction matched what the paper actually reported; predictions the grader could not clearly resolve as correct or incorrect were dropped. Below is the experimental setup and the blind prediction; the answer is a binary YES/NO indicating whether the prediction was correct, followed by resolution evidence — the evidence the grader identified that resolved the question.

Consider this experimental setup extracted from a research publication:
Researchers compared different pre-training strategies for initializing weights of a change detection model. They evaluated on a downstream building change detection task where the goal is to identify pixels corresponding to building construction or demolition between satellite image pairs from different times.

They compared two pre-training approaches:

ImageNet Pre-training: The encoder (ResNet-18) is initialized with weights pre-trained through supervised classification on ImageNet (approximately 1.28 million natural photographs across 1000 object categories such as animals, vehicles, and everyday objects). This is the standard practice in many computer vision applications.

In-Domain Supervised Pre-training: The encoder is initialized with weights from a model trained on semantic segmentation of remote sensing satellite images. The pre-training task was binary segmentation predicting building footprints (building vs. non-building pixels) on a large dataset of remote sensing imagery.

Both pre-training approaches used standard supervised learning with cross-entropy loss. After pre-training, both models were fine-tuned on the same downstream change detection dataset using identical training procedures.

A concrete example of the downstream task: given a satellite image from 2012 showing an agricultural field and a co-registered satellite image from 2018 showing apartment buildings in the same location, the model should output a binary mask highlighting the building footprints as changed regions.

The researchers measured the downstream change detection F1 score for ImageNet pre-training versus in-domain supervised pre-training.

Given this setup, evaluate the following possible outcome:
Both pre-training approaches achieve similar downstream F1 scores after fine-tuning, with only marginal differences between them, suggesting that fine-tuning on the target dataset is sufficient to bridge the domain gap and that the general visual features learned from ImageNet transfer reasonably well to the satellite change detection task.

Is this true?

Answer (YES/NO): NO